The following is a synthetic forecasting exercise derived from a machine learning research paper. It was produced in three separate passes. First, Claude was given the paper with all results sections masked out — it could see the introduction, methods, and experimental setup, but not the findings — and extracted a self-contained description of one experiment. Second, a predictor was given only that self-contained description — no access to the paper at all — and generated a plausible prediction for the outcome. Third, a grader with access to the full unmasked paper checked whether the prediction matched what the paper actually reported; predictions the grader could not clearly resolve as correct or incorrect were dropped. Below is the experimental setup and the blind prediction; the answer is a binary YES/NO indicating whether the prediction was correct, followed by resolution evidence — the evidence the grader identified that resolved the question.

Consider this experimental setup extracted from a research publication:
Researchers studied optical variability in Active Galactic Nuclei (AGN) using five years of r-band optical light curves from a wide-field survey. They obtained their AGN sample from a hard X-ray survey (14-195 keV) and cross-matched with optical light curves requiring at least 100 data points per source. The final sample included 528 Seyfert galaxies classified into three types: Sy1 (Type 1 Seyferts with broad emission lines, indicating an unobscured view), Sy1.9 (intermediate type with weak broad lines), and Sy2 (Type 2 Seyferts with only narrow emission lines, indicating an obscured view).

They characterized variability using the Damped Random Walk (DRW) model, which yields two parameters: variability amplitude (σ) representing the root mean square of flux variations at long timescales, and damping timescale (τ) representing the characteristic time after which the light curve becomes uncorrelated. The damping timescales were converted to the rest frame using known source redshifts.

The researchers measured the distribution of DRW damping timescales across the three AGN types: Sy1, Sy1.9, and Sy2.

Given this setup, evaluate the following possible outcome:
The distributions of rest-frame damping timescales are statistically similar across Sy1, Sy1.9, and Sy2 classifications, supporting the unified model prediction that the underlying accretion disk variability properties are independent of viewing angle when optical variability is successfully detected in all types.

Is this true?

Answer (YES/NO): NO